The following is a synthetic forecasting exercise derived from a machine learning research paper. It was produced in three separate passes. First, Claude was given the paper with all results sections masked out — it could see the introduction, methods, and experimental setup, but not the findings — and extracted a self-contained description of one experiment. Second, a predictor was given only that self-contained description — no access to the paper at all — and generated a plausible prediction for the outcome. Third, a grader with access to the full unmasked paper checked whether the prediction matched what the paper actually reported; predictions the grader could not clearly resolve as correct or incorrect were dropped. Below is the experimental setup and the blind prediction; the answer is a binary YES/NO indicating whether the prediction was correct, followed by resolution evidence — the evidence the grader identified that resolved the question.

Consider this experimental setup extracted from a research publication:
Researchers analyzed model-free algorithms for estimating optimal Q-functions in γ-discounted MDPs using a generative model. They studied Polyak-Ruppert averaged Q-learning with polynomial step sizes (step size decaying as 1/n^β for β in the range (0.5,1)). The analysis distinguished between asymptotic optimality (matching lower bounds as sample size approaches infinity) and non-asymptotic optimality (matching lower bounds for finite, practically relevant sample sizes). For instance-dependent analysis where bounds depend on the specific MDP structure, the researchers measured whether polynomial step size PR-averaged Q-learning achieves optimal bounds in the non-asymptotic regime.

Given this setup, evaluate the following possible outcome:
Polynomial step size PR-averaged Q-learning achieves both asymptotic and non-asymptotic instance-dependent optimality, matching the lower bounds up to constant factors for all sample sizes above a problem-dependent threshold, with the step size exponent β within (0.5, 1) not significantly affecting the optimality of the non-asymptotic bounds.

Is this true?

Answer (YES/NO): NO